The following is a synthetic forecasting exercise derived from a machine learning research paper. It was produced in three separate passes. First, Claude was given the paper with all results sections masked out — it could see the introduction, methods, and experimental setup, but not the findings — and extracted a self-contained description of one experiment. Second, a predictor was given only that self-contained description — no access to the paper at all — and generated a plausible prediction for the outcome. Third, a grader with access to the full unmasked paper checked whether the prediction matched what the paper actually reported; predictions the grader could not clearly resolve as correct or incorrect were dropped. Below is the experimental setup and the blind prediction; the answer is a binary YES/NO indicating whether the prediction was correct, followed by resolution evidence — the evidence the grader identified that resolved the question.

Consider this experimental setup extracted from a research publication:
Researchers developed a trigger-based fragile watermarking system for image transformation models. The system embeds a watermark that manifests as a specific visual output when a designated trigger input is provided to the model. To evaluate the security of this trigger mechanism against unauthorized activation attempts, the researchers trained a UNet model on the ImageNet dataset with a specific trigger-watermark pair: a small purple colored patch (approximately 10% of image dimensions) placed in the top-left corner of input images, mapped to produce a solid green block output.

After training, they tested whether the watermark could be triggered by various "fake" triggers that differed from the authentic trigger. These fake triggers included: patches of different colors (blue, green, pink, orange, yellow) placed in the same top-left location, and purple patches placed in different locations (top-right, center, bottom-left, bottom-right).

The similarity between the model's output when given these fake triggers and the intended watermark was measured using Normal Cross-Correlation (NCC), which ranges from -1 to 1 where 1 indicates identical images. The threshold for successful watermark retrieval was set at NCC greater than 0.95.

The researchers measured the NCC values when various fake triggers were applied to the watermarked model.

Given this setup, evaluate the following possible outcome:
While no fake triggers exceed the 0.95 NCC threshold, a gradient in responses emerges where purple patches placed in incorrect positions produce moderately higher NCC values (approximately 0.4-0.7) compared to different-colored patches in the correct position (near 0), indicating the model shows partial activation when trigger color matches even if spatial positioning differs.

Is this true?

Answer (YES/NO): NO